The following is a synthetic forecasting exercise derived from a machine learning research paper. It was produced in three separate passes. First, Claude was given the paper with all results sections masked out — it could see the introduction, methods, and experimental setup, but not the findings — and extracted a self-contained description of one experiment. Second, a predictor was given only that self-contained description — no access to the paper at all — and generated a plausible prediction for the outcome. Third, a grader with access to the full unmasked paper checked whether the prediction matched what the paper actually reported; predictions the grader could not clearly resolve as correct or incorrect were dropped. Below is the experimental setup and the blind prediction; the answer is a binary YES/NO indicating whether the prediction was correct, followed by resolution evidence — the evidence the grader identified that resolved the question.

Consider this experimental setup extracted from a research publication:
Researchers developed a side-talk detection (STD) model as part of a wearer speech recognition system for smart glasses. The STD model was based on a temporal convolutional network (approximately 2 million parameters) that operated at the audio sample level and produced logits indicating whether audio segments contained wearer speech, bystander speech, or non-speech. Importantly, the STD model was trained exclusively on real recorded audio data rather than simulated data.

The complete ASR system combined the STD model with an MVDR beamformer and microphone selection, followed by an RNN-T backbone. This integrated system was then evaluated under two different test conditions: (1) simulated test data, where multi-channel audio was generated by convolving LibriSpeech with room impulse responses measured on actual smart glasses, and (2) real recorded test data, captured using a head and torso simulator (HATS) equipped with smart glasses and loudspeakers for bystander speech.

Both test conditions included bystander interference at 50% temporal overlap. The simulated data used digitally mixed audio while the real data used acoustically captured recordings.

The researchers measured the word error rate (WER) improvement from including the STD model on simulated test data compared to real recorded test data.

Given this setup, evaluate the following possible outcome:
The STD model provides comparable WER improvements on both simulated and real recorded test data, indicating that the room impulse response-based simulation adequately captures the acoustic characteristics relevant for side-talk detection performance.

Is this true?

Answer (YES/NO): NO